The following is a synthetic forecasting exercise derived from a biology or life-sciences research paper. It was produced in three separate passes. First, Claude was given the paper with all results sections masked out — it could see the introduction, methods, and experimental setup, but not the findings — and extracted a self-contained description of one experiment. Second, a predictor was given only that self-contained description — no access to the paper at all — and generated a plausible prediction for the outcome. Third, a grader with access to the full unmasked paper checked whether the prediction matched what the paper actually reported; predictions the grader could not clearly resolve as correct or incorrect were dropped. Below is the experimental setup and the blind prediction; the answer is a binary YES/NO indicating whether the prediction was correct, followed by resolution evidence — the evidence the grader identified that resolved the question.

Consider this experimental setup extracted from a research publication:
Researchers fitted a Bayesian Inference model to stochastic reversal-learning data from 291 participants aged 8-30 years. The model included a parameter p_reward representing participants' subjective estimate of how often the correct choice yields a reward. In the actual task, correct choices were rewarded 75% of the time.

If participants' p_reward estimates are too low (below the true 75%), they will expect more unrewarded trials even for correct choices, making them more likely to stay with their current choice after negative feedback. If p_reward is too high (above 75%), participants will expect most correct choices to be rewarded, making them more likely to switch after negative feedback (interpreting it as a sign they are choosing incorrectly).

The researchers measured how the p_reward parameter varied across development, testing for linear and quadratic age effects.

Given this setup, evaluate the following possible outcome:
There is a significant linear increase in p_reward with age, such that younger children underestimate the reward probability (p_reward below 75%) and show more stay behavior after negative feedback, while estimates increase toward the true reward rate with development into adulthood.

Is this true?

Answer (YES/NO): NO